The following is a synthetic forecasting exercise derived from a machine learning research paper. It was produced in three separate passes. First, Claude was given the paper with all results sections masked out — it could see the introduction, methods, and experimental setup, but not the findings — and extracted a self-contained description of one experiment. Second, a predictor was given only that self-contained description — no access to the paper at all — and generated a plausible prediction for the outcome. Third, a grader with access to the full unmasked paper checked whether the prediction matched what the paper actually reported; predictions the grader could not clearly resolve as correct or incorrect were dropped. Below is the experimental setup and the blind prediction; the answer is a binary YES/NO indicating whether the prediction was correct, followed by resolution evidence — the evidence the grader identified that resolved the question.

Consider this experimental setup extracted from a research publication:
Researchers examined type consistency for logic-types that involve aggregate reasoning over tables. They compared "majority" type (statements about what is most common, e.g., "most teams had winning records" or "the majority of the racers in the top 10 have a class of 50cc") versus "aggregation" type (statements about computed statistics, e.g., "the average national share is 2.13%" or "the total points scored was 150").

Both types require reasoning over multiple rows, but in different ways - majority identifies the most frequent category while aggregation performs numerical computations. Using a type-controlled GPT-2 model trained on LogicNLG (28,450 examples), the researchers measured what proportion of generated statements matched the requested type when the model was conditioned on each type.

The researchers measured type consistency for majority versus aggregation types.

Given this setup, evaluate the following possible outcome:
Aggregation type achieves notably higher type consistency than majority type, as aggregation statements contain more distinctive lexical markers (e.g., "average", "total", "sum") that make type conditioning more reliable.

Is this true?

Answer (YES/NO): NO